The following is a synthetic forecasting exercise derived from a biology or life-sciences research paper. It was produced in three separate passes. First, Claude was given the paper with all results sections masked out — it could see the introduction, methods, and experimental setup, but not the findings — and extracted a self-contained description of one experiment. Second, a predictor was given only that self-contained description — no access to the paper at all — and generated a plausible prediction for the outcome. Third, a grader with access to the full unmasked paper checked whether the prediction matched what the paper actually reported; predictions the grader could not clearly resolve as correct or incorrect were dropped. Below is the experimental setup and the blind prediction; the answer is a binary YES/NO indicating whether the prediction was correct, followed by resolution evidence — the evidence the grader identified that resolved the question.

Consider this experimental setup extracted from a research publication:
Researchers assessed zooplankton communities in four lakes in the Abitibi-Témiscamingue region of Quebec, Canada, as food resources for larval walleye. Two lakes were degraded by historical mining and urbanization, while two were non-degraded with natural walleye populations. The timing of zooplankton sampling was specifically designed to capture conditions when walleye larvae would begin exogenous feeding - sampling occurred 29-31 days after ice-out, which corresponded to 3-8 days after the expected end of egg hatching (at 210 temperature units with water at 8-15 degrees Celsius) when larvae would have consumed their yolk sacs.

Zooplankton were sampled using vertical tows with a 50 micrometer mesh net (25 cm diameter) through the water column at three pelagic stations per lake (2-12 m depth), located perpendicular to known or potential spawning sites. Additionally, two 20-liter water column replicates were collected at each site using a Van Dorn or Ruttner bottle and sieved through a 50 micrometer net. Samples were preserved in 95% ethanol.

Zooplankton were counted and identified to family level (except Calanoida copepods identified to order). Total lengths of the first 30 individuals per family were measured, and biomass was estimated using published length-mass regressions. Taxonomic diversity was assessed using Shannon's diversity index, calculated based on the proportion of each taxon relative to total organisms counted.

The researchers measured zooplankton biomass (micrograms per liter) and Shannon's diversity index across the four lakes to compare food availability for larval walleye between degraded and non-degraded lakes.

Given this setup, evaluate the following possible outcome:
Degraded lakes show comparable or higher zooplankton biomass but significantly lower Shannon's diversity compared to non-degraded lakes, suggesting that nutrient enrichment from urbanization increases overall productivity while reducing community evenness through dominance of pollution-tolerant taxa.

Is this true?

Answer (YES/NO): NO